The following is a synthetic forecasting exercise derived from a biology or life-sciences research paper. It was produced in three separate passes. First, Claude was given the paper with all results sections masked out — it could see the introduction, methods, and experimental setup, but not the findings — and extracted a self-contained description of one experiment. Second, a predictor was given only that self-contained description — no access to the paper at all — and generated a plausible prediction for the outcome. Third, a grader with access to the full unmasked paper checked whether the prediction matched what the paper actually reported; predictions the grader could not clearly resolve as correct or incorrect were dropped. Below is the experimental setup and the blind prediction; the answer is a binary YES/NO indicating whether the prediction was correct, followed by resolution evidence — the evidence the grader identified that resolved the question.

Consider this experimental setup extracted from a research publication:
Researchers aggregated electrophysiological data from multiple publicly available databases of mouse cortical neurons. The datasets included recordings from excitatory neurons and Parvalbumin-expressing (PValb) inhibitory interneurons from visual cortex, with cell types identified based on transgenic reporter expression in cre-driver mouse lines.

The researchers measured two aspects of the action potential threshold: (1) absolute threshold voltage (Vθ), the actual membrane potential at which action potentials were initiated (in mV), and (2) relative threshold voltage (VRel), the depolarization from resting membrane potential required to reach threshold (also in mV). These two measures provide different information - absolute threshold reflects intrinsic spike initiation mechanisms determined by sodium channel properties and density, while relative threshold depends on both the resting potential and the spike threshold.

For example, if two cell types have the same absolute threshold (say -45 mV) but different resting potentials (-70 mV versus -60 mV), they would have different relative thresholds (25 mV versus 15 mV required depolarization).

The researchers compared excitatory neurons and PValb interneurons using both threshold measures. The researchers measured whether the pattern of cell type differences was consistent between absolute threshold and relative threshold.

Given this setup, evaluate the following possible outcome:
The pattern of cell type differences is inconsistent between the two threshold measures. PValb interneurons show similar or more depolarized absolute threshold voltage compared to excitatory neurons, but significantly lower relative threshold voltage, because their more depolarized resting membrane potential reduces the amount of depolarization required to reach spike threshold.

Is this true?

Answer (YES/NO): NO